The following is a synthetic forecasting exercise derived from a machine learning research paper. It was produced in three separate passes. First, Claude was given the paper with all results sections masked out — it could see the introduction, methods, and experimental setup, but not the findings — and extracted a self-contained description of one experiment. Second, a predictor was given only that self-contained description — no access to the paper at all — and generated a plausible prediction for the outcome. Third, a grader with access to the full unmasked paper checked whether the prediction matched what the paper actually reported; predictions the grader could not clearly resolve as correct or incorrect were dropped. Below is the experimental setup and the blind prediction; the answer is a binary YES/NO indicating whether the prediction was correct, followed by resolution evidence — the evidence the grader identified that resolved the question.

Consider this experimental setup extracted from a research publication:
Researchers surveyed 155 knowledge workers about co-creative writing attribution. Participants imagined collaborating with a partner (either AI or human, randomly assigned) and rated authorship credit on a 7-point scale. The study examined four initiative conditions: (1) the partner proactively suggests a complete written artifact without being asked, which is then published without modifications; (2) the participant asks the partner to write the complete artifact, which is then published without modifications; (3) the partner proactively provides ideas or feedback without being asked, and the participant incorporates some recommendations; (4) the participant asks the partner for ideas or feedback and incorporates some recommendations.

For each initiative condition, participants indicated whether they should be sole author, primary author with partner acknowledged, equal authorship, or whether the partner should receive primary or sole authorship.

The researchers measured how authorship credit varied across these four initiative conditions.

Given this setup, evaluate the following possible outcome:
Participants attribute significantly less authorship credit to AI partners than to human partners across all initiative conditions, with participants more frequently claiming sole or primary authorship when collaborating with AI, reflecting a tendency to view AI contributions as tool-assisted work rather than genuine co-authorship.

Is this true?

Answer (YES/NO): NO